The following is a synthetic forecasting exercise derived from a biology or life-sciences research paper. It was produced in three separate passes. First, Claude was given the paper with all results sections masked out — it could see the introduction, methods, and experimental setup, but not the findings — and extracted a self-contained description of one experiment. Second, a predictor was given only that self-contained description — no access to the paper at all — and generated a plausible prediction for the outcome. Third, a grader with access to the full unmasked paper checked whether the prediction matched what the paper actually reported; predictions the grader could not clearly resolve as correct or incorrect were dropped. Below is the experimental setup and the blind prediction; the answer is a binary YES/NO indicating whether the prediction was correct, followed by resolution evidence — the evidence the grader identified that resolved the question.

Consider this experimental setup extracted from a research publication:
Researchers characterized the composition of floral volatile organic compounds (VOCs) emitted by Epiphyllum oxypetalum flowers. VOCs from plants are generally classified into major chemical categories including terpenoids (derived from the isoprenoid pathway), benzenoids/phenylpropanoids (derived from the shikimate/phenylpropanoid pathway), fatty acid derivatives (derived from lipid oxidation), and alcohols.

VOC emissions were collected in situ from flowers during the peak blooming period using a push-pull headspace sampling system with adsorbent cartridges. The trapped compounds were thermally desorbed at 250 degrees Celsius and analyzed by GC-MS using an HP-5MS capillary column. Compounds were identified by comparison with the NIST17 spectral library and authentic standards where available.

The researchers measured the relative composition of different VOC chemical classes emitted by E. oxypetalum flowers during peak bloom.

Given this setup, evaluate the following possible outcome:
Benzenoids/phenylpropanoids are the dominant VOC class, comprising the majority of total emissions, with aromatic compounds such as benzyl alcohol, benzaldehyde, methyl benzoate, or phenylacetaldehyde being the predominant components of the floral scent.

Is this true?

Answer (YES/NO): NO